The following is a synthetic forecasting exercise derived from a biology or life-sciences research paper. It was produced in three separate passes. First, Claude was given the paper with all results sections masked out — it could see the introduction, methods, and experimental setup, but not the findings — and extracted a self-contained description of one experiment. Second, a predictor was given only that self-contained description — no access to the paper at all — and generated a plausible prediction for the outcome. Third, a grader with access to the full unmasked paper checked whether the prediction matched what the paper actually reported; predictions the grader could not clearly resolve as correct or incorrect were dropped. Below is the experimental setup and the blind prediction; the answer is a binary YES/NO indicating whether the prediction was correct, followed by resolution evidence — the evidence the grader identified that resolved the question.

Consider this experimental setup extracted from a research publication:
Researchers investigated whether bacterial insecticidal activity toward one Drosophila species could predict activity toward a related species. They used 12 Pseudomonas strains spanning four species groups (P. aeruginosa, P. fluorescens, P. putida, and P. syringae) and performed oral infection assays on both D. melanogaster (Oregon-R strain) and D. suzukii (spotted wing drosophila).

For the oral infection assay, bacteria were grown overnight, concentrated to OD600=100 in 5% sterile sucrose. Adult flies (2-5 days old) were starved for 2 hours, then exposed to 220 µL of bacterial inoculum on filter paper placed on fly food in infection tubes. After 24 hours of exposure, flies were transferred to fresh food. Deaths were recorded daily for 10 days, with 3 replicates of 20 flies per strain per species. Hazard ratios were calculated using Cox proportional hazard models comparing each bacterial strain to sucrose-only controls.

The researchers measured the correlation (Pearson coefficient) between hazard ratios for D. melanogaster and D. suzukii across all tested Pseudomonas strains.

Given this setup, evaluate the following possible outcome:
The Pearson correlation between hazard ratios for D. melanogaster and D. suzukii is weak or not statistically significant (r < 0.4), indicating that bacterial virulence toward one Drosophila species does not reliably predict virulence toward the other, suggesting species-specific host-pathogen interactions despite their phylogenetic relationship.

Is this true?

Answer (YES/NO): YES